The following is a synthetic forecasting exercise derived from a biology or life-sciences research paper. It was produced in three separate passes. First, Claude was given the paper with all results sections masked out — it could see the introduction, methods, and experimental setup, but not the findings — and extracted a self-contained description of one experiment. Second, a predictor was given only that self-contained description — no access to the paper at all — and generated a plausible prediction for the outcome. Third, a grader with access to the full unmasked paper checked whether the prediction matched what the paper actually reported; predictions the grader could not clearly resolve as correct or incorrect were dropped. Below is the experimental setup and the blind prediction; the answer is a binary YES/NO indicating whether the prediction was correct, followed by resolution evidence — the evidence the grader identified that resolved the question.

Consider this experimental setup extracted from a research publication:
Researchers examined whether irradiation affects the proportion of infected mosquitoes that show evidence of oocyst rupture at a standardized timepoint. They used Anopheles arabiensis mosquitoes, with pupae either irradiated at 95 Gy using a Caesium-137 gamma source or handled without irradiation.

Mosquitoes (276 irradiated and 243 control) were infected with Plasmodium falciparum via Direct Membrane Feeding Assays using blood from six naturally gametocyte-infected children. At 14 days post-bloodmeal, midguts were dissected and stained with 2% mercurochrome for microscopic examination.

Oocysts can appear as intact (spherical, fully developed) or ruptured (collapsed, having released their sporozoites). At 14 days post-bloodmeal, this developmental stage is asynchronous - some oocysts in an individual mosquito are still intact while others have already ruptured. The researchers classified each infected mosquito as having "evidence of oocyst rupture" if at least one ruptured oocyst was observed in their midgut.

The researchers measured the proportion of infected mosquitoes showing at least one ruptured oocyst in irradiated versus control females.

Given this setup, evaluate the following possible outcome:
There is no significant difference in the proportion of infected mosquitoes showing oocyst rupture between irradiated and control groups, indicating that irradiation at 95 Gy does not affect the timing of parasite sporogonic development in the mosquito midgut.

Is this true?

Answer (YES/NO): NO